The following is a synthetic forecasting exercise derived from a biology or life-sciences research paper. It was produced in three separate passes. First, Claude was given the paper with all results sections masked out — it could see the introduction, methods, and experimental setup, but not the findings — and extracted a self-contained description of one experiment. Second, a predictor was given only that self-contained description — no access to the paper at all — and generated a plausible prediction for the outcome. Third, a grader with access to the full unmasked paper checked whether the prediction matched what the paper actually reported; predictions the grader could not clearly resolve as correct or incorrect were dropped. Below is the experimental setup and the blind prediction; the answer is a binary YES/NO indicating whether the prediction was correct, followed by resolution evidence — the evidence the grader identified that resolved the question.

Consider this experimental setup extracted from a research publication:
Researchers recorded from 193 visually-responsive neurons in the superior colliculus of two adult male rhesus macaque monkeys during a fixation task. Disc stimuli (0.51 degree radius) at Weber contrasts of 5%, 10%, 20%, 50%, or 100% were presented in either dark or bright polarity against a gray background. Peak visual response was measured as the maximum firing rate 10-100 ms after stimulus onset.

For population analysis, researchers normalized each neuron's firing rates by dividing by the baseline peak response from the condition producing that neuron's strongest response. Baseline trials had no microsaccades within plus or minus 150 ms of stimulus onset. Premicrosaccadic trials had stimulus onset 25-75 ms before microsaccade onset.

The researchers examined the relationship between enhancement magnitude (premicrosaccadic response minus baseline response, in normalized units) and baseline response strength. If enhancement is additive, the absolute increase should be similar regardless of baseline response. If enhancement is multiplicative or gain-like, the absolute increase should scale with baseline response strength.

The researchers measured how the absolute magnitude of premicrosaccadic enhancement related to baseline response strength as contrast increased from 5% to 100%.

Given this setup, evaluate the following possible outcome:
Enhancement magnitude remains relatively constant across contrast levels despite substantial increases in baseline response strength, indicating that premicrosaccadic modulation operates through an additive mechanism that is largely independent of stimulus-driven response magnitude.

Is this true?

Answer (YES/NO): NO